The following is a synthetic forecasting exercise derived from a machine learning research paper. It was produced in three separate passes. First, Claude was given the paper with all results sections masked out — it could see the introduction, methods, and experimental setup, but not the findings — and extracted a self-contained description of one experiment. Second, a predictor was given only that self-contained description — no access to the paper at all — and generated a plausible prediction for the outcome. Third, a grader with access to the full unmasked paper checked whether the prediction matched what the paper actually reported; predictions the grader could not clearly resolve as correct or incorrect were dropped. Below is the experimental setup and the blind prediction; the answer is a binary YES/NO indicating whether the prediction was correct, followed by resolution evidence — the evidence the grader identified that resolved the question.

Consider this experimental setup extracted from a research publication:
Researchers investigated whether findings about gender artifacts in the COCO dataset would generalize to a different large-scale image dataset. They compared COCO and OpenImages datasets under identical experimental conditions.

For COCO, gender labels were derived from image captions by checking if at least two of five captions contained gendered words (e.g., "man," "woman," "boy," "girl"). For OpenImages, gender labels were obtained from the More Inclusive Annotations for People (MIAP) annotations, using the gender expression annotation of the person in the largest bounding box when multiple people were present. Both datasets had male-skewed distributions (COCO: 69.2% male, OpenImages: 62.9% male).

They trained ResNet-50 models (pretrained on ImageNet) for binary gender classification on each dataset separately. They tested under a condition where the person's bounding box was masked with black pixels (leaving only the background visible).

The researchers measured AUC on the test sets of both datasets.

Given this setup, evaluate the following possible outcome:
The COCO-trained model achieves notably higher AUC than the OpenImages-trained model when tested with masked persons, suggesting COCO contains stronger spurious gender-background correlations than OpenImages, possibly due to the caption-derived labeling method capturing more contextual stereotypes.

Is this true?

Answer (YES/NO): YES